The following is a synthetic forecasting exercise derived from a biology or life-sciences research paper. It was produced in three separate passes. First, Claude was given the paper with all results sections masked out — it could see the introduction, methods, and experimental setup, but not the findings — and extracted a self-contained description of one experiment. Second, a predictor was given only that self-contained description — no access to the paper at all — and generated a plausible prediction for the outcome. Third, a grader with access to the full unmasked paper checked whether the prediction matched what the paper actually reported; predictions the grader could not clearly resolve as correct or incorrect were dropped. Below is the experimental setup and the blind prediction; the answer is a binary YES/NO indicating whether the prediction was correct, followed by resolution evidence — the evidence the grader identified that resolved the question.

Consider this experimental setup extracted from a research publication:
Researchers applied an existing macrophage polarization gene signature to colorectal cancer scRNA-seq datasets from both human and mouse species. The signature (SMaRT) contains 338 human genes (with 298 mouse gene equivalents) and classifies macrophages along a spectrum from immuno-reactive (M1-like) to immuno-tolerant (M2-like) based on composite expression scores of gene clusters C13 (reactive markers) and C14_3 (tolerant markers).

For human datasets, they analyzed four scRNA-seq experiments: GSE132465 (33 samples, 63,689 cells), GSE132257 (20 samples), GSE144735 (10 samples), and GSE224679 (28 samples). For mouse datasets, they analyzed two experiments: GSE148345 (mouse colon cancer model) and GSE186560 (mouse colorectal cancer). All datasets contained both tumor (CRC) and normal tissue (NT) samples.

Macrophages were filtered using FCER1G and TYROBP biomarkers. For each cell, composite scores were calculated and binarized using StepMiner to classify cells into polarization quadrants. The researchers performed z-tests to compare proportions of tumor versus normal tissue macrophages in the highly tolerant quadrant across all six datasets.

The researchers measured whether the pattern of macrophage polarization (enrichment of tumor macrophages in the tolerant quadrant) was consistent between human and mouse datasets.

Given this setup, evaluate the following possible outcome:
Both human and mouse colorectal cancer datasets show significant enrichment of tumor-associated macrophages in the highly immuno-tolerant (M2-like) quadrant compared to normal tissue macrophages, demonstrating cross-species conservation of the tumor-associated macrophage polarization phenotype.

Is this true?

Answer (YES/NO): NO